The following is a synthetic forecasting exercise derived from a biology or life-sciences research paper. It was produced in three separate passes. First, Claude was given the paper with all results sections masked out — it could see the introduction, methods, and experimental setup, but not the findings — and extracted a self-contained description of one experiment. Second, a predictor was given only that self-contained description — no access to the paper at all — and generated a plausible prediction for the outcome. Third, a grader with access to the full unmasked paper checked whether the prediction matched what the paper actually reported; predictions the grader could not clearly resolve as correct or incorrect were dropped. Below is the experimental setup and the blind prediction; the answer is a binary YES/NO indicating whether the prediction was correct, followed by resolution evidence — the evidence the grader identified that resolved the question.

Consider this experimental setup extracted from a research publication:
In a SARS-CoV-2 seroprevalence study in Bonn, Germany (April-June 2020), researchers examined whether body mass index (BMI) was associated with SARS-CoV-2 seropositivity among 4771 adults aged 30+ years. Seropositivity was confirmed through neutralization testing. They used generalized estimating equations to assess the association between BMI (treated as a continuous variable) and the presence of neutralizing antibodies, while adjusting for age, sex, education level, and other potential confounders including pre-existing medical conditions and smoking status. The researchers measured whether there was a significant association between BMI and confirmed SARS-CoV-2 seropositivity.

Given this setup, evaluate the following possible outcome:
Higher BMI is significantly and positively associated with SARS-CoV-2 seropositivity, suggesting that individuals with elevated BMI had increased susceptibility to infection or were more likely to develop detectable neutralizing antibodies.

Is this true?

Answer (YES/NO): NO